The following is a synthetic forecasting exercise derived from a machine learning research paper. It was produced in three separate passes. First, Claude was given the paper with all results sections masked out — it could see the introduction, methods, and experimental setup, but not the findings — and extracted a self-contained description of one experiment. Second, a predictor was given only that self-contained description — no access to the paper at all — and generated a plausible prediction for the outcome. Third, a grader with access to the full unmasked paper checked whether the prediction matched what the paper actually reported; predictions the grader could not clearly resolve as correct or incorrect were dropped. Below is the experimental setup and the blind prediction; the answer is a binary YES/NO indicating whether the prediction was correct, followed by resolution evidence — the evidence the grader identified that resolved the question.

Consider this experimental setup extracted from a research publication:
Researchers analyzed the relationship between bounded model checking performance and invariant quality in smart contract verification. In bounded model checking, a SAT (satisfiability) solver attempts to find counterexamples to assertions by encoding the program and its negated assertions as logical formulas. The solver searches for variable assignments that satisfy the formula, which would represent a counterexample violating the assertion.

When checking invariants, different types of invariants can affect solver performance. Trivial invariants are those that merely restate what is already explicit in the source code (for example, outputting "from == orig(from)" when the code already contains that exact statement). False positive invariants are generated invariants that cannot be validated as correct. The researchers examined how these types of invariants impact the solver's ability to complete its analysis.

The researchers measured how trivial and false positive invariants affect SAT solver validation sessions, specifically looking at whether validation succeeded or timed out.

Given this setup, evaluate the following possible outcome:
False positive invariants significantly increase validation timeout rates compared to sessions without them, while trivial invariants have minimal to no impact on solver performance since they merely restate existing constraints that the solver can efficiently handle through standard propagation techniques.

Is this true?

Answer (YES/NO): NO